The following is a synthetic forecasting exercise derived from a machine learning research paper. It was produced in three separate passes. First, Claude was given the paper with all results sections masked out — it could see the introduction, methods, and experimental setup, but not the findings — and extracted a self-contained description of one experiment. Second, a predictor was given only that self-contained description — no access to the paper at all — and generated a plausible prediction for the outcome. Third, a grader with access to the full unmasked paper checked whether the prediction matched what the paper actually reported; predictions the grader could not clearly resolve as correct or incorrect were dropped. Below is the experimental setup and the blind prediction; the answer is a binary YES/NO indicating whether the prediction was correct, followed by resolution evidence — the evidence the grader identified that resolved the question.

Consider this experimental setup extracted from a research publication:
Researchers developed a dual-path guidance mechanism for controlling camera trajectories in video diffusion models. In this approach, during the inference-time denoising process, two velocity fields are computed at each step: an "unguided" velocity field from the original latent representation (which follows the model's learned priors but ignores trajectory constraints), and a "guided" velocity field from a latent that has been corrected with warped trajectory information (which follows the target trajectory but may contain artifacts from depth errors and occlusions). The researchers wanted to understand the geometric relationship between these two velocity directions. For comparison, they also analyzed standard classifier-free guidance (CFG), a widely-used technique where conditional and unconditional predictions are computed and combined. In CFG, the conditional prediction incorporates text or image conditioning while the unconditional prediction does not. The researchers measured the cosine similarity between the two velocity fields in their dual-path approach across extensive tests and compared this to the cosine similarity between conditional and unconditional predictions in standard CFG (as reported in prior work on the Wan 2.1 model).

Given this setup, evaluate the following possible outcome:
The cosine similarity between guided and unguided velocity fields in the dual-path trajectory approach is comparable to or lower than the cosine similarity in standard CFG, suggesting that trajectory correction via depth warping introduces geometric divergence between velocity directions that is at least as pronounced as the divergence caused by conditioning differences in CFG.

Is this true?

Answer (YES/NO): YES